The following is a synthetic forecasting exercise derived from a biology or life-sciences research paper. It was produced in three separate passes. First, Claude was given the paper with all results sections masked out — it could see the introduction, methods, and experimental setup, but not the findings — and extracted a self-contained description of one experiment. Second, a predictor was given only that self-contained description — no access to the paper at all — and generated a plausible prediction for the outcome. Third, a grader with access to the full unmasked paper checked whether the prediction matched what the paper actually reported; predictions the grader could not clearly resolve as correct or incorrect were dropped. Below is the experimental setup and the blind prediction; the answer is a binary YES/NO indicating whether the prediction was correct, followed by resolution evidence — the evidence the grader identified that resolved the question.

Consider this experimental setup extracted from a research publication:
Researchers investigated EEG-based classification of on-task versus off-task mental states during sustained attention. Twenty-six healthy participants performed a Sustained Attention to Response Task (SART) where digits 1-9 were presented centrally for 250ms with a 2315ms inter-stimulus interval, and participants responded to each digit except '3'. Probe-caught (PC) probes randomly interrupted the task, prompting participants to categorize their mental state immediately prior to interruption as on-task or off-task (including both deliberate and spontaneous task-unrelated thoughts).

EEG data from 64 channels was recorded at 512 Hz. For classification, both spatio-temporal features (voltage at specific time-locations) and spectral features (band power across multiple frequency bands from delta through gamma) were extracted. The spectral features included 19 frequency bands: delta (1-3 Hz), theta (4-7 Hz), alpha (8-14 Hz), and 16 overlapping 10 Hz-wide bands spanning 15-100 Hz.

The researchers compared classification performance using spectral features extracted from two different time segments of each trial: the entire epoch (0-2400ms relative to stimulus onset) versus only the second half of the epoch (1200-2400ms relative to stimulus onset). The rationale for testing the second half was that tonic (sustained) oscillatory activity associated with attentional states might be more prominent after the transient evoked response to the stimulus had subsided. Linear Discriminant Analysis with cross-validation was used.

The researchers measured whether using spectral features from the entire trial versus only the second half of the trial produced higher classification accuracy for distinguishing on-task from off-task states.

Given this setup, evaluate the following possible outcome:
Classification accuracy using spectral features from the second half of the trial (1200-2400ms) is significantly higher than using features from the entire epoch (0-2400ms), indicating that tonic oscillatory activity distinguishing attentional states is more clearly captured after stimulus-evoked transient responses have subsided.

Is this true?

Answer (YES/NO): NO